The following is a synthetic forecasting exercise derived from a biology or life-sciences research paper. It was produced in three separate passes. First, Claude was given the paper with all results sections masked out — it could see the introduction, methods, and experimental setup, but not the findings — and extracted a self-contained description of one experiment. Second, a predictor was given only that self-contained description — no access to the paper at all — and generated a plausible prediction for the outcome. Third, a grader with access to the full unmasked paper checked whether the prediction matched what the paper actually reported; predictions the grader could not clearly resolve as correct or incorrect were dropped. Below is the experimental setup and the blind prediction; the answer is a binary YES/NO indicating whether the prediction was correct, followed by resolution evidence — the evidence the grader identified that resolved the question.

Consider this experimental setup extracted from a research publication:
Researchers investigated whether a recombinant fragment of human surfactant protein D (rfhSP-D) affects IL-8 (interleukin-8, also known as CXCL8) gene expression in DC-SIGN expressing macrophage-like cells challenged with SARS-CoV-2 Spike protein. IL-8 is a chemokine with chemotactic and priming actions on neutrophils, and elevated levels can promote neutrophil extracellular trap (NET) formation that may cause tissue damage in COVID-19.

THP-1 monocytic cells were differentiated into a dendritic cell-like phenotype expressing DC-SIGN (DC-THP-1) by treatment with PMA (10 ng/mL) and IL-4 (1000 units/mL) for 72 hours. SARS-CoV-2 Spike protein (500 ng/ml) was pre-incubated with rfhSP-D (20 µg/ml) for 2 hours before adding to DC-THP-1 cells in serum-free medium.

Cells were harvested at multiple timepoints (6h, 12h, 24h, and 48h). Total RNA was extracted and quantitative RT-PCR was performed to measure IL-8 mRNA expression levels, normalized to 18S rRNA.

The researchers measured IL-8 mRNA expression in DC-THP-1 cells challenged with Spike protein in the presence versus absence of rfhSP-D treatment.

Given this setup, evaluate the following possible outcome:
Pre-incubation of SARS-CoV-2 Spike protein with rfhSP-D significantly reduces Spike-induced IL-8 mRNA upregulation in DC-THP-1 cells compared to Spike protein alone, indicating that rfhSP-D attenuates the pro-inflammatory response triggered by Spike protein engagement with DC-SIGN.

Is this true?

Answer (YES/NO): YES